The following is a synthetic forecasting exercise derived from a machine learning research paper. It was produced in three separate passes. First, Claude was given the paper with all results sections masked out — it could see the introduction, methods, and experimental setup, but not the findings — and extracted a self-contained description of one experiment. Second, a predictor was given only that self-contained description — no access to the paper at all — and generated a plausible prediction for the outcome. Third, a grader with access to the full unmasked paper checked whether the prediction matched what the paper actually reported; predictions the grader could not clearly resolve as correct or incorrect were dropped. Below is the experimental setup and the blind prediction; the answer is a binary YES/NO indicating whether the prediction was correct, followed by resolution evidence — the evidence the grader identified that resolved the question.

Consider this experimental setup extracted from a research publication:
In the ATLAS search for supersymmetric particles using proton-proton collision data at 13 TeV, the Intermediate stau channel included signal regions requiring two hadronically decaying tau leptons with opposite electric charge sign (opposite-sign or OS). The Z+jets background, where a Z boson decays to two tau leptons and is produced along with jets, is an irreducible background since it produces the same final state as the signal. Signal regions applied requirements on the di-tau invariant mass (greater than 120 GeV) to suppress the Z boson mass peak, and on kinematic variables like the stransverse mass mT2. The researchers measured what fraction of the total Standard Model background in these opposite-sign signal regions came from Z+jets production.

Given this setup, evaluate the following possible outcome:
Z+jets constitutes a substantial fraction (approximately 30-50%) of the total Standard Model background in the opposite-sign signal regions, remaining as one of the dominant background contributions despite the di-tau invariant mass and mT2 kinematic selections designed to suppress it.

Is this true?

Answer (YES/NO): NO